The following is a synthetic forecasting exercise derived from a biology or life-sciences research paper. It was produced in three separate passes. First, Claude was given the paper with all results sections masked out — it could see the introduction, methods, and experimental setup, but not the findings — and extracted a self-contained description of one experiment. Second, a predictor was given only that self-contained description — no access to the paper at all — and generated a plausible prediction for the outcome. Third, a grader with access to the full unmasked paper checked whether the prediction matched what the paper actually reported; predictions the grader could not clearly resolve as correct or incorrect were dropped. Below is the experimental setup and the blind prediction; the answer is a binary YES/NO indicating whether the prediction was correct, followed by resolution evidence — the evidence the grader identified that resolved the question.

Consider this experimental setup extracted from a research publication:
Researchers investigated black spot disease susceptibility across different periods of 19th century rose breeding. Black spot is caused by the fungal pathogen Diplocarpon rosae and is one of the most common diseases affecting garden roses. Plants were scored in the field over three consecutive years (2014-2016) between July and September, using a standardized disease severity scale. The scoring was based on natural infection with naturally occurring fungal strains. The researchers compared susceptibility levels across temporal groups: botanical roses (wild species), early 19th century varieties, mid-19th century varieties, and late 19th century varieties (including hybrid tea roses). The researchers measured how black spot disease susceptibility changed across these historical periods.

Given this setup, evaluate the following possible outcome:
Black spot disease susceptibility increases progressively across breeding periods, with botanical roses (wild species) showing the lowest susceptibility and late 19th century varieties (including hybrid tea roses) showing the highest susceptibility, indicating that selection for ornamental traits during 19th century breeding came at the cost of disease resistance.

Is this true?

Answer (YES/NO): NO